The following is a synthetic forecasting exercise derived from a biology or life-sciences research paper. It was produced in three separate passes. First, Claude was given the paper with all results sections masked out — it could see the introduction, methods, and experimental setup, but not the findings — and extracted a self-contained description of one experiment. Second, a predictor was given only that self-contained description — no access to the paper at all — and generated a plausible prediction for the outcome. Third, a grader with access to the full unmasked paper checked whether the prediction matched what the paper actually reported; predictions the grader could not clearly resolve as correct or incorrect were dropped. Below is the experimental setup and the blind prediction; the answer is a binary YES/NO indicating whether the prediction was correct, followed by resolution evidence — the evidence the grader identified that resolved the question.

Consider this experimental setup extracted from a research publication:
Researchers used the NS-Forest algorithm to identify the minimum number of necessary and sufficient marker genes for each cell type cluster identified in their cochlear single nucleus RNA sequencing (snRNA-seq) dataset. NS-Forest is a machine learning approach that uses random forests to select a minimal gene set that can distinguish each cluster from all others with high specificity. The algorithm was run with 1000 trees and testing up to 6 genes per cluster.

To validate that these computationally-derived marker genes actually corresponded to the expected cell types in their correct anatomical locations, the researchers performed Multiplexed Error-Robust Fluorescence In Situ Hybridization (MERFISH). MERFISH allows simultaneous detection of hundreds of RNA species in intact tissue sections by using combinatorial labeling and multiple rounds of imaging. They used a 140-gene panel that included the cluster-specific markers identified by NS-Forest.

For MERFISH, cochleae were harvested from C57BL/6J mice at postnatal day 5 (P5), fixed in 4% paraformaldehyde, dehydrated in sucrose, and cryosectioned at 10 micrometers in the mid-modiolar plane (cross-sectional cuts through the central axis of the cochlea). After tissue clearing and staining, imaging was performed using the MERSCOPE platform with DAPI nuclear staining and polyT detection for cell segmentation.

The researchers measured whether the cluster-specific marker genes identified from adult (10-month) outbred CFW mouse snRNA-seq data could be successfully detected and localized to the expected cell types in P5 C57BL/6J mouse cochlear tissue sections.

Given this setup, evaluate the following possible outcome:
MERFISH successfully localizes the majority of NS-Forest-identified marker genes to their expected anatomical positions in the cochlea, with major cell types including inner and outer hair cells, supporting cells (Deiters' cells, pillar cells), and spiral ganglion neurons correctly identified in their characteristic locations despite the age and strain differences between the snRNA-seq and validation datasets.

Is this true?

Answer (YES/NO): YES